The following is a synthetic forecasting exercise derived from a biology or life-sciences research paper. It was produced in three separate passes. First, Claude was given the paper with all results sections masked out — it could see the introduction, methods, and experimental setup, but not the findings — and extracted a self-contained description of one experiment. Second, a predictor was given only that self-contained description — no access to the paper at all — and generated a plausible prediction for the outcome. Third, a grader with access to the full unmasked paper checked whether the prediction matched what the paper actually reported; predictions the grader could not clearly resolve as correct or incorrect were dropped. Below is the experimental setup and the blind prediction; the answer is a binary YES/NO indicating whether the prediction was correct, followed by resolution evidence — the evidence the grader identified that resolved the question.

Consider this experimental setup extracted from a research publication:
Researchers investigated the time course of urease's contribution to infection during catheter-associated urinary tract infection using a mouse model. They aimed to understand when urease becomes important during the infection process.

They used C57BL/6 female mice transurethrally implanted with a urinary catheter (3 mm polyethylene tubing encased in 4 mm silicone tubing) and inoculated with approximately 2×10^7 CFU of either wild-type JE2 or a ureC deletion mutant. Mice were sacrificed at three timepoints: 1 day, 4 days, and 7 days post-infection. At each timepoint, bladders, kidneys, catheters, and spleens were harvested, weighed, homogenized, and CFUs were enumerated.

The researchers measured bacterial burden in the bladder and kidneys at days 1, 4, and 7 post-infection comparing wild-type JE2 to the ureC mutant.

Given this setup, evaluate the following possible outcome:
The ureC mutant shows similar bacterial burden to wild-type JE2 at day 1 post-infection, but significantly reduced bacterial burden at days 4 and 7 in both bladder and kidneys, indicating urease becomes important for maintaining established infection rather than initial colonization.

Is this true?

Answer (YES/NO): NO